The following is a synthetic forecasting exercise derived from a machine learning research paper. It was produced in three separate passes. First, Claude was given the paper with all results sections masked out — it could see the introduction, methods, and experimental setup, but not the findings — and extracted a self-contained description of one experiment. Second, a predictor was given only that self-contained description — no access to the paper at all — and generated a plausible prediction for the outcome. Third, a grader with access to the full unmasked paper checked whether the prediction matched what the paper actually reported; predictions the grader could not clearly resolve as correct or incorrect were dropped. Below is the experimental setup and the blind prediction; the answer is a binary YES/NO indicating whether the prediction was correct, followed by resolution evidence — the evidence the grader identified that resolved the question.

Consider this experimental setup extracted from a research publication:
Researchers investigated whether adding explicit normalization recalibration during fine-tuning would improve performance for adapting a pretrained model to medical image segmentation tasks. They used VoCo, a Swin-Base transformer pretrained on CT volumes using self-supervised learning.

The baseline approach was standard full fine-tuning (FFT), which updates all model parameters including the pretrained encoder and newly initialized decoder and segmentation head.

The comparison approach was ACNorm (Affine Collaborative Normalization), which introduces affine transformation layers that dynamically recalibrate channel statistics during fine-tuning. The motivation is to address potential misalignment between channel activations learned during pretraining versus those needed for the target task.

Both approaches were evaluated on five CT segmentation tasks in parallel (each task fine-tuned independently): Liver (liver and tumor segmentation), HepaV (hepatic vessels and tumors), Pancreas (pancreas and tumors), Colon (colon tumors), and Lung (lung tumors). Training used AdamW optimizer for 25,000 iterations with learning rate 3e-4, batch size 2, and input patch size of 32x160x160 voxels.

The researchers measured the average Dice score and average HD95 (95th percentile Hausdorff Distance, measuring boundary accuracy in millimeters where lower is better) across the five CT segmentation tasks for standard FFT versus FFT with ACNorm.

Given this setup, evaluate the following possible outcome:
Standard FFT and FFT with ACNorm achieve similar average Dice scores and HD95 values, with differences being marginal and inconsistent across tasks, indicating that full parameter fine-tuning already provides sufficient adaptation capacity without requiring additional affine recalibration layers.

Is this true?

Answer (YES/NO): YES